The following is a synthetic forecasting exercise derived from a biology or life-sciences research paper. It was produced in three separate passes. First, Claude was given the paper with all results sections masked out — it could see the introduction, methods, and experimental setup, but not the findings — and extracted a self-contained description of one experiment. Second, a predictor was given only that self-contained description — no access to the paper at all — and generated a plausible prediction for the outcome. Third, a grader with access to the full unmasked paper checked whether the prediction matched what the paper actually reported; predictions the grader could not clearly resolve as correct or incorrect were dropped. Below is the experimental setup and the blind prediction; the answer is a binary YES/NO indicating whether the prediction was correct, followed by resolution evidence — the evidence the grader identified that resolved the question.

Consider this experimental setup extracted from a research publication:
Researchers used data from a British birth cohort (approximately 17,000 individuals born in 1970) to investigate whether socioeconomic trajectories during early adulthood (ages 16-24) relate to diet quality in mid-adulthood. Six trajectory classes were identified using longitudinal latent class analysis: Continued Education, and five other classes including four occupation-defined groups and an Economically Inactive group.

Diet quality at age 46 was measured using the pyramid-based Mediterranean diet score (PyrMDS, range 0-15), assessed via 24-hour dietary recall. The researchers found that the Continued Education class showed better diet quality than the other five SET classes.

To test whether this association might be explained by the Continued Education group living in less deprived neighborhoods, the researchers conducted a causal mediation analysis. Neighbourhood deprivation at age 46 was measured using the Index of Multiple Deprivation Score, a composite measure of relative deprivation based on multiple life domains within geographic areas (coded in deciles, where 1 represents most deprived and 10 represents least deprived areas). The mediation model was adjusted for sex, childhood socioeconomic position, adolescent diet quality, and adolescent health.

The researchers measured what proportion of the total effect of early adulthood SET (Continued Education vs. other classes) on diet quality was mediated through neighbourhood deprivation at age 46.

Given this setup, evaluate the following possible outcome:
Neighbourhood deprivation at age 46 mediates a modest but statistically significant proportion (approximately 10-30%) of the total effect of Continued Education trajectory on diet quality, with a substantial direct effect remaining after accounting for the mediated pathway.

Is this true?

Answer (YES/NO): NO